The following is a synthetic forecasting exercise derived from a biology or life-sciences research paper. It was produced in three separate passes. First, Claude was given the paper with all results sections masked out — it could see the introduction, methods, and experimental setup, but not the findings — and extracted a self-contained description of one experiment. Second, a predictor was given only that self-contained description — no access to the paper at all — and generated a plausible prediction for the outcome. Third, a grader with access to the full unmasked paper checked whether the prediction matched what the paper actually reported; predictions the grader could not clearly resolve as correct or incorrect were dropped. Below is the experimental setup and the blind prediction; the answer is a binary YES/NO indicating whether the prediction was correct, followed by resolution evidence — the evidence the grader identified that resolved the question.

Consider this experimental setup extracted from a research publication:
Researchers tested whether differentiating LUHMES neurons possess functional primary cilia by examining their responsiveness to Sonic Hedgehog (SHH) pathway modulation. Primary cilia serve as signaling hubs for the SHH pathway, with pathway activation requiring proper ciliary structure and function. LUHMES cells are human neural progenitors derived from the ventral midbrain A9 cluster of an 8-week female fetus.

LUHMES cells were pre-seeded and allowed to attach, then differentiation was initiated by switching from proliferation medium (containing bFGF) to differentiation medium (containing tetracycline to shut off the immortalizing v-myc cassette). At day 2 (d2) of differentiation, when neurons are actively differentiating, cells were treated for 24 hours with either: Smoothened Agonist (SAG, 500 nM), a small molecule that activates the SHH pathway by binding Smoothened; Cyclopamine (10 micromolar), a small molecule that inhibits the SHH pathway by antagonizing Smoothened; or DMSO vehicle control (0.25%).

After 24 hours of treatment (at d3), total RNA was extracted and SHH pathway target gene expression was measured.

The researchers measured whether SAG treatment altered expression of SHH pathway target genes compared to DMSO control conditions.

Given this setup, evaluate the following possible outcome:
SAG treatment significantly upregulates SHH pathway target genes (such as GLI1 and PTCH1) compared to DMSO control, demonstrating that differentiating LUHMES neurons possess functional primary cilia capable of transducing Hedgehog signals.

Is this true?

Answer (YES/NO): YES